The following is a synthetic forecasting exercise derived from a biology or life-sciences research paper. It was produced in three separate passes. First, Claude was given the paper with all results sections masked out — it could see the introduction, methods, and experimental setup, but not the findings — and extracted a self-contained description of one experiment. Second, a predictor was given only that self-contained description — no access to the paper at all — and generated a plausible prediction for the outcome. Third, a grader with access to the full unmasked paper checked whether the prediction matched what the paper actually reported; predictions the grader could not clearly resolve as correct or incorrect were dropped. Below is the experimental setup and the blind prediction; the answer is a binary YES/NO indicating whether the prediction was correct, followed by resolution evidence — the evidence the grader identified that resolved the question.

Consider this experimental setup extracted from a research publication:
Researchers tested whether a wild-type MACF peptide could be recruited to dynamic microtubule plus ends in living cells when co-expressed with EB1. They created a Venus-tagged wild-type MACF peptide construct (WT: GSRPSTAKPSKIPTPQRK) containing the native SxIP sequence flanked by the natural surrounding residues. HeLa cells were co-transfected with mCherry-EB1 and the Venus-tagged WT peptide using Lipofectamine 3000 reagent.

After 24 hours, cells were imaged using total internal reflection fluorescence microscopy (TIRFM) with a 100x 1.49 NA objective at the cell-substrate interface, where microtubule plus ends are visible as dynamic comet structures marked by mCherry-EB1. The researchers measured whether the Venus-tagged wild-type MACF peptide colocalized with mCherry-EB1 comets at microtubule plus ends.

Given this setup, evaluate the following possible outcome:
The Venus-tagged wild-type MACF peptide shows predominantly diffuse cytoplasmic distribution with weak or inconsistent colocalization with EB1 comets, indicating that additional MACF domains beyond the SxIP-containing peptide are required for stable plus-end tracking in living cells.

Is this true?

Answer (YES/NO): YES